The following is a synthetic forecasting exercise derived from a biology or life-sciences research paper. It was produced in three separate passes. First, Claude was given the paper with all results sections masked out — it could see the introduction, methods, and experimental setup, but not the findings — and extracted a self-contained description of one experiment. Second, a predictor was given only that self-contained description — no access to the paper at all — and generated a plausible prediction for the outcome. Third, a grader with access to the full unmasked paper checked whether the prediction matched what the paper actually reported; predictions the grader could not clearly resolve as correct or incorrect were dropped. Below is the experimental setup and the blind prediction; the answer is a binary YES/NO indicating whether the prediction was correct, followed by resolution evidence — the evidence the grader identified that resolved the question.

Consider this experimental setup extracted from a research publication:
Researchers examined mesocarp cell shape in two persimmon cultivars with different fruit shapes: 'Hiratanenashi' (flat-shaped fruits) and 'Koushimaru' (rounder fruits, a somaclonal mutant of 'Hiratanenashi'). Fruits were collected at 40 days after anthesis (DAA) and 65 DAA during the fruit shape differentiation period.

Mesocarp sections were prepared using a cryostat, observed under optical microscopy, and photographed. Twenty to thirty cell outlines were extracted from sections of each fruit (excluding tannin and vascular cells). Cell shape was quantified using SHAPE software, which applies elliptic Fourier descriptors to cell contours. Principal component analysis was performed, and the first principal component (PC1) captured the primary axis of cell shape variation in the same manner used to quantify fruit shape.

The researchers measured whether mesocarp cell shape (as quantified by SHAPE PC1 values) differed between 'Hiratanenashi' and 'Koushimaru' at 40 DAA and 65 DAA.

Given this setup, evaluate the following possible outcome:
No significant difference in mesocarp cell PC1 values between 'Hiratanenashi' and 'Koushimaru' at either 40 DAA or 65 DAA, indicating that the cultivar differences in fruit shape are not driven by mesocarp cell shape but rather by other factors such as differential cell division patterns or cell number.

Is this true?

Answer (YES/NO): NO